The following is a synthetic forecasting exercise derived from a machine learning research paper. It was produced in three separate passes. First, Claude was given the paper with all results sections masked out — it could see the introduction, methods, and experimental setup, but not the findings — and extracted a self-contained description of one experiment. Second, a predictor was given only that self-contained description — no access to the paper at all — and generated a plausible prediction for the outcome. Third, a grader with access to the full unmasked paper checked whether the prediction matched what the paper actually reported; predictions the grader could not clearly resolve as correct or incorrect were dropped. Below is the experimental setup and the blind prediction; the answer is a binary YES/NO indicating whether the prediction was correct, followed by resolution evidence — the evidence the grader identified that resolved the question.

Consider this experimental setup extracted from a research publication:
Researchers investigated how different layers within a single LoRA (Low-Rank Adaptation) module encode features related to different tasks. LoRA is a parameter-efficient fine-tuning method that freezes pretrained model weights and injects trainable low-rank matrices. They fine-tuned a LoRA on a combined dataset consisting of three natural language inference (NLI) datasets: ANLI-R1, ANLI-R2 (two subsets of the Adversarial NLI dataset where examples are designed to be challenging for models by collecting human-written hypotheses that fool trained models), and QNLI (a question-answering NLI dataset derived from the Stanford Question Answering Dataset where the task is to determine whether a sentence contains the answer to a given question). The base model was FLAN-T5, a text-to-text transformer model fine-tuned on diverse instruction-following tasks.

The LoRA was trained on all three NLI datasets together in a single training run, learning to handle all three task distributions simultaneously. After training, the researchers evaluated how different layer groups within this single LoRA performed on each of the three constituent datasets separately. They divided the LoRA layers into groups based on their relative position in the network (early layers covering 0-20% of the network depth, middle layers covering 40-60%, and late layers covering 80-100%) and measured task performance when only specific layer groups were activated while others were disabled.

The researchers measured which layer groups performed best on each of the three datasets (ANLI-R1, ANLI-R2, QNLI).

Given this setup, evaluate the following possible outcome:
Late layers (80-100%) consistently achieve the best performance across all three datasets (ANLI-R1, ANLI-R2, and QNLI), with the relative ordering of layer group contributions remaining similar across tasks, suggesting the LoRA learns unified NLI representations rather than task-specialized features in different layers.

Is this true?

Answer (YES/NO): NO